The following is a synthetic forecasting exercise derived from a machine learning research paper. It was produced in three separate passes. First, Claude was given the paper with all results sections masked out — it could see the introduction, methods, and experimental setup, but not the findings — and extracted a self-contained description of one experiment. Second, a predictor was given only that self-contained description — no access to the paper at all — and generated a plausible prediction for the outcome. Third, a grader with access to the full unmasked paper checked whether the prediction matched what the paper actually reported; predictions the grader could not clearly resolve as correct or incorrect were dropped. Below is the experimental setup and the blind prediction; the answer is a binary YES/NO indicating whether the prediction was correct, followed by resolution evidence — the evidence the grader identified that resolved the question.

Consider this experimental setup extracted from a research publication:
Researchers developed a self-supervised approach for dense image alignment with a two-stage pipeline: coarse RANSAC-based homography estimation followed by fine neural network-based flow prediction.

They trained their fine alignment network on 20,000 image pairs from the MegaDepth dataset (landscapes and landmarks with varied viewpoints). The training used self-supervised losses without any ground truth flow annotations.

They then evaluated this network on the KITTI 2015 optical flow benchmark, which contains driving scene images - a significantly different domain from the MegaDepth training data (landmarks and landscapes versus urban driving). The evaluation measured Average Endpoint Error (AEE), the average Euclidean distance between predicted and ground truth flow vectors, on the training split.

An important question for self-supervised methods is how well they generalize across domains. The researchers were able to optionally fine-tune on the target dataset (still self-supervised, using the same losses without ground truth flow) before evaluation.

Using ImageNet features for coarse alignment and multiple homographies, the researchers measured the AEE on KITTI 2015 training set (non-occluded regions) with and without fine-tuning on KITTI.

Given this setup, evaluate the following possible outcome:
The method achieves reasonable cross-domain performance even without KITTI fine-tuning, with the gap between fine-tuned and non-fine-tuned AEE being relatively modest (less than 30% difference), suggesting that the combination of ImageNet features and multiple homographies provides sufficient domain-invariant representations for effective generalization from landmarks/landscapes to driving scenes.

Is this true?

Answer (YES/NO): YES